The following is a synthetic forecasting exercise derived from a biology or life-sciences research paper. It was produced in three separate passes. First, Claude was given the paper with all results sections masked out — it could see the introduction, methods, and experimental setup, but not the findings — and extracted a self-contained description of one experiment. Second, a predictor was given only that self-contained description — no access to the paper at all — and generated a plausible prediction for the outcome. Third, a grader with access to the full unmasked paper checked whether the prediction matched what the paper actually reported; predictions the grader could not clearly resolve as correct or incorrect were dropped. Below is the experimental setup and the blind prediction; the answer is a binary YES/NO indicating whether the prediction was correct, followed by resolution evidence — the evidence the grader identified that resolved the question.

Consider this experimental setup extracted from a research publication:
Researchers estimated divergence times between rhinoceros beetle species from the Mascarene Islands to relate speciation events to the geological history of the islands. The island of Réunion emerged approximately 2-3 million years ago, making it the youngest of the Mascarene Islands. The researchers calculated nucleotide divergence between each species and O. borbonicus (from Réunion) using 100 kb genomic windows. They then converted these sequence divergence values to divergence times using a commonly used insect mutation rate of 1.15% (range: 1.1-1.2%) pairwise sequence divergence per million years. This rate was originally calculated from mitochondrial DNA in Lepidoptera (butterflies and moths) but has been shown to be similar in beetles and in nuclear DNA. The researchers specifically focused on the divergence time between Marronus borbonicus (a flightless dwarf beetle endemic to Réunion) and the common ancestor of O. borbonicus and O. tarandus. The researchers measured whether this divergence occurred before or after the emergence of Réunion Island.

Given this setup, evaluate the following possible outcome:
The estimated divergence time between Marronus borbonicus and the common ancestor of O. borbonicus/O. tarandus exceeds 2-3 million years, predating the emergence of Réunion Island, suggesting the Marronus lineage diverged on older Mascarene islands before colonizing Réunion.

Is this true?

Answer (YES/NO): NO